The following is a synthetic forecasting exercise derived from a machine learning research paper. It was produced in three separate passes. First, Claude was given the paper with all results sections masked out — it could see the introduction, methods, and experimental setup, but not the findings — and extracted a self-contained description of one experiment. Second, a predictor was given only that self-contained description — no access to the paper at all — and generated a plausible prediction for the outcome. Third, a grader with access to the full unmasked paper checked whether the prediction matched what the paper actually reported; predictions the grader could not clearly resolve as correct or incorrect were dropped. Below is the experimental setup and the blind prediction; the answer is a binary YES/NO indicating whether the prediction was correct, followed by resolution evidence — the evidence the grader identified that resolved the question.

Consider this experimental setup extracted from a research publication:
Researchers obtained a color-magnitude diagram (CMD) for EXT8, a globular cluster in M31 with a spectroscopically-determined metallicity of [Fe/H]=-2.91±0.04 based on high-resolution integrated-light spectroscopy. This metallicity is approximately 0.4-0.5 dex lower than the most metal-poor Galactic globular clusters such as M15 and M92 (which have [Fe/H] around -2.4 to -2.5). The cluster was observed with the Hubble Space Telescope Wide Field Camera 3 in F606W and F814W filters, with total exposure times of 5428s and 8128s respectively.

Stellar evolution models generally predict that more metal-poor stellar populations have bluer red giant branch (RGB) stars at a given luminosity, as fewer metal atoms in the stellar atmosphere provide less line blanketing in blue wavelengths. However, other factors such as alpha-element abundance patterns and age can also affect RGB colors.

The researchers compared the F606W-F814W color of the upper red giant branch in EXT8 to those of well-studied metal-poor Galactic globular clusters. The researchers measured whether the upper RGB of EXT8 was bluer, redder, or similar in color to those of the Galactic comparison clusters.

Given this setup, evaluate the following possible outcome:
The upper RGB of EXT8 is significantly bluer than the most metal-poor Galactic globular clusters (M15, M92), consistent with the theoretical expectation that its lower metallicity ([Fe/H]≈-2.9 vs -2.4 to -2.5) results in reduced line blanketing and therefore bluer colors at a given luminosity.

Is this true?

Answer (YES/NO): NO